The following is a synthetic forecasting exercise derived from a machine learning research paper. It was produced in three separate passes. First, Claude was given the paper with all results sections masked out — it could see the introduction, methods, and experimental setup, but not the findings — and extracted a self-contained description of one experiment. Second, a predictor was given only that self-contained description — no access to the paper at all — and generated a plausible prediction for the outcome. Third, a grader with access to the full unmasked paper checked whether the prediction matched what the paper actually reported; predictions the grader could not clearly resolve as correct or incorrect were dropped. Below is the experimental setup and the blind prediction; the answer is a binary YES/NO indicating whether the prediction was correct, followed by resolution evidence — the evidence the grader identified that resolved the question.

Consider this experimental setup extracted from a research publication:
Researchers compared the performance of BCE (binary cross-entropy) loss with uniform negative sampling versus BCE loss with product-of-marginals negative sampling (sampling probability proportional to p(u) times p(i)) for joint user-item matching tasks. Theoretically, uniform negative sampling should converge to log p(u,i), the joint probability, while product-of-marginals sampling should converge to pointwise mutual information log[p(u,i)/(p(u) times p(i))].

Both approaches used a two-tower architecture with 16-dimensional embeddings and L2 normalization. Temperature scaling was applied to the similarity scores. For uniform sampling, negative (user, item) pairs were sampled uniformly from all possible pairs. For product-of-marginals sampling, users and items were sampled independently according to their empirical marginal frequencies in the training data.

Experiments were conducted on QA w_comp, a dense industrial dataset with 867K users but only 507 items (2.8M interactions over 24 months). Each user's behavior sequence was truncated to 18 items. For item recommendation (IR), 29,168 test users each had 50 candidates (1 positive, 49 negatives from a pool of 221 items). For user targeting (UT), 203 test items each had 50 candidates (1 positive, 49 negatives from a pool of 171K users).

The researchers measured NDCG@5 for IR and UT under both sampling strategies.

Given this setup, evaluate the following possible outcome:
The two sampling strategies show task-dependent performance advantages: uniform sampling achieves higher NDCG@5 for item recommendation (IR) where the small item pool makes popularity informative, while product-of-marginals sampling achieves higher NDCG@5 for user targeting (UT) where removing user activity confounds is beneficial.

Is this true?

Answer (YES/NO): NO